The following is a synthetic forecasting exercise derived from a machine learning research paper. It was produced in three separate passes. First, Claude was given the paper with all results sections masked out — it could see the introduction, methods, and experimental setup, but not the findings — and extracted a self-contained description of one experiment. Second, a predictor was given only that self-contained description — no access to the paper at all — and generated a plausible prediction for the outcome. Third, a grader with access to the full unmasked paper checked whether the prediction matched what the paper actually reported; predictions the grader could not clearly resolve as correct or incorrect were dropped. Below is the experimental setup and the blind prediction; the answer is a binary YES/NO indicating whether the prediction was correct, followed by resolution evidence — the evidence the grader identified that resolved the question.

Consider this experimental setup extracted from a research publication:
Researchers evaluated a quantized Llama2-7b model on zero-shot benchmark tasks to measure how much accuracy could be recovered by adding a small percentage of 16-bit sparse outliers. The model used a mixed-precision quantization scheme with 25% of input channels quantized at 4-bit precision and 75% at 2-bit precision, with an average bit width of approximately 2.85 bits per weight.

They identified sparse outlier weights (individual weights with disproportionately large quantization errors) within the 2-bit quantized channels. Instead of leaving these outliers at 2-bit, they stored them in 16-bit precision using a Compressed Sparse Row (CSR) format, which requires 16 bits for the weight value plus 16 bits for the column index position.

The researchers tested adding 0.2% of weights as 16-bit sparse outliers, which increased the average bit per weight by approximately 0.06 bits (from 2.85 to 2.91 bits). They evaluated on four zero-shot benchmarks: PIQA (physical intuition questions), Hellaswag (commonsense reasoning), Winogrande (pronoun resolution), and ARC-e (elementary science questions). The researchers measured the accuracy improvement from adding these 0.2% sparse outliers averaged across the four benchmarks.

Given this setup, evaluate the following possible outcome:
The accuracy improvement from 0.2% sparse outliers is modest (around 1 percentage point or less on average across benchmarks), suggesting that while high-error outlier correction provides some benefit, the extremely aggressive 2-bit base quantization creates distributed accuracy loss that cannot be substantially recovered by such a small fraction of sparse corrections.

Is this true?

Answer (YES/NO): YES